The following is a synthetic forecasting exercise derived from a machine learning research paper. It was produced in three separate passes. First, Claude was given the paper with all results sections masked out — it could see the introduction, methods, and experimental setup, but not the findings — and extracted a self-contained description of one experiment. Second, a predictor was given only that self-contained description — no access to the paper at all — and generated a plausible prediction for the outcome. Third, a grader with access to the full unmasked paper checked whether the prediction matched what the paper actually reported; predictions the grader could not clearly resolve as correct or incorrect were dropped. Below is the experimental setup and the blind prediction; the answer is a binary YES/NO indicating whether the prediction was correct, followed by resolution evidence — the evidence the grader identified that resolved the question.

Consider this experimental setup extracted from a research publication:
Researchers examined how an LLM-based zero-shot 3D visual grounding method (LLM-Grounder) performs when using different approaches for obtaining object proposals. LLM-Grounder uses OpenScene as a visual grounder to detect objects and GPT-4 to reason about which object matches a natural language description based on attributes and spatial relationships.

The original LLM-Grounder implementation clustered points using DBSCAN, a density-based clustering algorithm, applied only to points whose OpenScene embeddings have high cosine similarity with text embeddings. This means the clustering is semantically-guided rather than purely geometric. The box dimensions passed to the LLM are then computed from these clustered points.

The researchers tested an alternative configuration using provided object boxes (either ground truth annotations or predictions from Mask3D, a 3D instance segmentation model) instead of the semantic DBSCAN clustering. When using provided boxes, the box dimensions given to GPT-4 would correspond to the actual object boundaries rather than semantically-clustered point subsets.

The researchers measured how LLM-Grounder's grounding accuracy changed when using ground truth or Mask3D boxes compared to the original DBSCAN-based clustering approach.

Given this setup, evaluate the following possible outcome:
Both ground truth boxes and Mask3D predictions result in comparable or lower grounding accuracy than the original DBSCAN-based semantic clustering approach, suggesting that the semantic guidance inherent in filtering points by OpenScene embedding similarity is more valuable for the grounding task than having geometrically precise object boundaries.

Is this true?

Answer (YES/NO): YES